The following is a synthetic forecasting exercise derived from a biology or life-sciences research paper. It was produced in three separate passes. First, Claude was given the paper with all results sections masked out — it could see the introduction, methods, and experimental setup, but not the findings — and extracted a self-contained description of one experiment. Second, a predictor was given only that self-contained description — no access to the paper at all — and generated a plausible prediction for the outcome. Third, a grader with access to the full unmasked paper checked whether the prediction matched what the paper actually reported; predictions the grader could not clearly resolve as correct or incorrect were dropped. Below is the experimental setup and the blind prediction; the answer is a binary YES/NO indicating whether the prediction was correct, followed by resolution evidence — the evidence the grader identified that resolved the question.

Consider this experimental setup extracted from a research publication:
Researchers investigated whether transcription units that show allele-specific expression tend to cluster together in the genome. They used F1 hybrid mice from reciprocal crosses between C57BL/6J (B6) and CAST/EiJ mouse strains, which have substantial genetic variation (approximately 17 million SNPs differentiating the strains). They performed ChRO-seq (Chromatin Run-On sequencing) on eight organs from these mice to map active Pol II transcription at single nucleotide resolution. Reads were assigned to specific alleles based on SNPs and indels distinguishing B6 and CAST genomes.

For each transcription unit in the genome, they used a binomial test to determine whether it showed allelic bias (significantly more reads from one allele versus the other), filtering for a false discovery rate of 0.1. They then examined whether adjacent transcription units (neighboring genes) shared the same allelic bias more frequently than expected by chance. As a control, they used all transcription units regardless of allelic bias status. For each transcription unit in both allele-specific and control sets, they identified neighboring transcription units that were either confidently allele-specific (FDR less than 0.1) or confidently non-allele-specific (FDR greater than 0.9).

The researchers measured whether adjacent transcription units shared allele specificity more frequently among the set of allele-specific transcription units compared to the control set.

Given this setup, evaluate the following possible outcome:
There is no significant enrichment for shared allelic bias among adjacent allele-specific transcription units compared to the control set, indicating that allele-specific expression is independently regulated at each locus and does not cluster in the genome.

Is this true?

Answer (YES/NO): NO